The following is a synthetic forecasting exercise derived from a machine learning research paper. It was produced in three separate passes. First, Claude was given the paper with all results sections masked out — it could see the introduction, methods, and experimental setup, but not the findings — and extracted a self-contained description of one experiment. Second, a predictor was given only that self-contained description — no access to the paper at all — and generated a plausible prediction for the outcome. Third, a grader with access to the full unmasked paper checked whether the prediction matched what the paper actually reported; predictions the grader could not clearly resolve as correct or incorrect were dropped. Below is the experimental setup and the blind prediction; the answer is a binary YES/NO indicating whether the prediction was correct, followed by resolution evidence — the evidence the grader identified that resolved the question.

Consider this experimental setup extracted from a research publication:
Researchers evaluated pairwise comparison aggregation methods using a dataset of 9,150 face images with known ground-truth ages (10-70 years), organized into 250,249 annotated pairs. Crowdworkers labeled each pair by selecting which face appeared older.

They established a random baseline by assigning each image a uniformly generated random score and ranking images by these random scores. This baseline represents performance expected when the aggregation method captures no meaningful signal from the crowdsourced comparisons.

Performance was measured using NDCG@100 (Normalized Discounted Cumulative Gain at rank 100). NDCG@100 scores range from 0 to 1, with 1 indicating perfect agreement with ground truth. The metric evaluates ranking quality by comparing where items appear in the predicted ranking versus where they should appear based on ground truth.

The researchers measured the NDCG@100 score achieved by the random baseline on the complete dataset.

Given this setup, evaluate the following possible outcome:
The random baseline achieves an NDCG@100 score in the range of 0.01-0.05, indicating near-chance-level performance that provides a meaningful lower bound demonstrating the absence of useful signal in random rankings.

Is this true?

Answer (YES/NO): NO